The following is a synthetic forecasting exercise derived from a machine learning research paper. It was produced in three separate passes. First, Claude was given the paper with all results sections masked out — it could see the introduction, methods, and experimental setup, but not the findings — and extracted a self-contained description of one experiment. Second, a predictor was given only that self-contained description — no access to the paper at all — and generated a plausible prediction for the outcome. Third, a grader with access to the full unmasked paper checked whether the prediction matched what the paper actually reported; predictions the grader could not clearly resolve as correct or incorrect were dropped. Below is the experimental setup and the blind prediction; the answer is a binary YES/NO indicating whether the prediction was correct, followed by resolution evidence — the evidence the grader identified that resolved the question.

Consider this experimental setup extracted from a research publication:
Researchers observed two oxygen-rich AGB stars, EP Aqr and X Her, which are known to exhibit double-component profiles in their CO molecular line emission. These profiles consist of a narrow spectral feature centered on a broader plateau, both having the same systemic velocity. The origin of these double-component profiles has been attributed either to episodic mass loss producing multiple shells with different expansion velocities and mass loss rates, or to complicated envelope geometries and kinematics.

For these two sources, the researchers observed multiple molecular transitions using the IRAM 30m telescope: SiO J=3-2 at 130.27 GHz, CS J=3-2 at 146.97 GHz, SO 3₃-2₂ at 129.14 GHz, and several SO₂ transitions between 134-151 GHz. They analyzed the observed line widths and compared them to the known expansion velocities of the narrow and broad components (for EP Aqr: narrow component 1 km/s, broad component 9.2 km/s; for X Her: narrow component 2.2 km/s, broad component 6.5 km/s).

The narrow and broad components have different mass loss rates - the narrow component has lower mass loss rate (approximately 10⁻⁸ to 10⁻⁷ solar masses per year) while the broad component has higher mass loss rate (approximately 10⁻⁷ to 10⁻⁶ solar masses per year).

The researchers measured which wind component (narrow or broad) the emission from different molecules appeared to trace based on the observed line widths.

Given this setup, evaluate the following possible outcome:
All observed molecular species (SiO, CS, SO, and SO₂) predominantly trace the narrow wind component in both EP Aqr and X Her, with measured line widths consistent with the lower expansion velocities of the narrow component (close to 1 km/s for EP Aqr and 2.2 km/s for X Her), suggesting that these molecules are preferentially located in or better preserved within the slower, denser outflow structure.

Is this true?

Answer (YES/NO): NO